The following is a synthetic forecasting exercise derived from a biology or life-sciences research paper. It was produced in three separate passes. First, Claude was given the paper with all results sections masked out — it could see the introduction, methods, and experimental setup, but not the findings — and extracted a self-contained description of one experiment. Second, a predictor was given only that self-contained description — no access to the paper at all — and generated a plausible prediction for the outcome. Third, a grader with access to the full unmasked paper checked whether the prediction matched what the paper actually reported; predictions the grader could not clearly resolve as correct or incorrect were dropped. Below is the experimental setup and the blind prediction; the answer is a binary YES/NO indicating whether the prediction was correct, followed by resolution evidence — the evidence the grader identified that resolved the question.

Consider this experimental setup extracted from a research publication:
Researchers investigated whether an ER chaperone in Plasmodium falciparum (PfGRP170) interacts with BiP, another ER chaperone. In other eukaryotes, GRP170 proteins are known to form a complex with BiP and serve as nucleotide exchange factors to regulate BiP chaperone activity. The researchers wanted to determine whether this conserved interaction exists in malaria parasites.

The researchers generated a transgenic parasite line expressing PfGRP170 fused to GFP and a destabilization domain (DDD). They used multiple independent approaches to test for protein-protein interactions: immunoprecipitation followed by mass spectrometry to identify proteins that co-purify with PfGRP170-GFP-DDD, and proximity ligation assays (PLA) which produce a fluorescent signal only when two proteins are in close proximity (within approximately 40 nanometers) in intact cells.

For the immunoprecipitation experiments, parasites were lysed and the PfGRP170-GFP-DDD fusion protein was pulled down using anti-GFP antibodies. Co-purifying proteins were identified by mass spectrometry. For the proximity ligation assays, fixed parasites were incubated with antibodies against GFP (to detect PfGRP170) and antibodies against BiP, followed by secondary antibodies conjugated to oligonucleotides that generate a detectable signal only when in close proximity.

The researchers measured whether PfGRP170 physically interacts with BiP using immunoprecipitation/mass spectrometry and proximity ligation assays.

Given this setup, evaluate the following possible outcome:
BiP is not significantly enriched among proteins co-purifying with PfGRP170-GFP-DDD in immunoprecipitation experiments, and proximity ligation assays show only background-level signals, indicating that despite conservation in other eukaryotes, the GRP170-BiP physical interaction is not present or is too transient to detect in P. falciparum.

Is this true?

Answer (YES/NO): NO